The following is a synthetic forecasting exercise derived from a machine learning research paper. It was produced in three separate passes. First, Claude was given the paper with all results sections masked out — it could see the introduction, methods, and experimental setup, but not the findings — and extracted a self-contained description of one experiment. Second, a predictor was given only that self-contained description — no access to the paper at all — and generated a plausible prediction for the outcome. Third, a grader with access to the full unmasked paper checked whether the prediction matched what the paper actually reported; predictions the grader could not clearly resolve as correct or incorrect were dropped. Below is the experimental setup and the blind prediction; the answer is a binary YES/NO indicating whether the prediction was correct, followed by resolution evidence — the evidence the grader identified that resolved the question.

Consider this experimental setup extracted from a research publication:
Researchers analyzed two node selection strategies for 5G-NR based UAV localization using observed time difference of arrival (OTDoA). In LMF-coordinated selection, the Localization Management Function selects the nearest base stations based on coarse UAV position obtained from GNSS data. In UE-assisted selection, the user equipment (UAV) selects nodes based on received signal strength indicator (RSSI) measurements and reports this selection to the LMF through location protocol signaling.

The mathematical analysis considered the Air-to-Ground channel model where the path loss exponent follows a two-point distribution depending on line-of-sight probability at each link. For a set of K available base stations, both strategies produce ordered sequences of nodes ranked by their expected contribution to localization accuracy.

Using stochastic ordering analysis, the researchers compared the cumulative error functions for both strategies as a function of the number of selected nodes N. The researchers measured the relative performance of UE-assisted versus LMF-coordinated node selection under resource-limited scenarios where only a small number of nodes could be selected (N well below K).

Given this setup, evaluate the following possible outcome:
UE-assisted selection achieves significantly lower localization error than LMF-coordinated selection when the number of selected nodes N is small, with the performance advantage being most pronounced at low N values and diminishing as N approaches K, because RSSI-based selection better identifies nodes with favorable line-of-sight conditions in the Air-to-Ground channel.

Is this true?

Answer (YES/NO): YES